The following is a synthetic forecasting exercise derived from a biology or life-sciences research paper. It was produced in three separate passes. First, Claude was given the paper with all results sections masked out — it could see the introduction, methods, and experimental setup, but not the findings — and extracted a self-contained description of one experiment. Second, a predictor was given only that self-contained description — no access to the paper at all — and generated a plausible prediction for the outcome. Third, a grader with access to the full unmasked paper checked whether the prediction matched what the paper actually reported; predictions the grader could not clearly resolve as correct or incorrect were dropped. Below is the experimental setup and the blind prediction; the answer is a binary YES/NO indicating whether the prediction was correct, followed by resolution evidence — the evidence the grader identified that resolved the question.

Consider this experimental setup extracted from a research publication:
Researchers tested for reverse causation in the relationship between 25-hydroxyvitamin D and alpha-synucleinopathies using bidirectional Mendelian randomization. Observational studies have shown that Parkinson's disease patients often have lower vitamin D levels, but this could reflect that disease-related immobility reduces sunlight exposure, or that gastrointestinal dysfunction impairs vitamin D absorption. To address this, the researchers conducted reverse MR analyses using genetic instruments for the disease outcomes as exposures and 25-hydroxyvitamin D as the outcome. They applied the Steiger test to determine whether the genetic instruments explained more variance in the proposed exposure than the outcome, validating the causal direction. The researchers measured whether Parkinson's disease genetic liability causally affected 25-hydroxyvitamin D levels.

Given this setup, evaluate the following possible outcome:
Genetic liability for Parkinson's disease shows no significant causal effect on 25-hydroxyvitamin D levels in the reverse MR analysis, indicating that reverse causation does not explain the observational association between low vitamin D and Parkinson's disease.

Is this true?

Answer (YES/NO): YES